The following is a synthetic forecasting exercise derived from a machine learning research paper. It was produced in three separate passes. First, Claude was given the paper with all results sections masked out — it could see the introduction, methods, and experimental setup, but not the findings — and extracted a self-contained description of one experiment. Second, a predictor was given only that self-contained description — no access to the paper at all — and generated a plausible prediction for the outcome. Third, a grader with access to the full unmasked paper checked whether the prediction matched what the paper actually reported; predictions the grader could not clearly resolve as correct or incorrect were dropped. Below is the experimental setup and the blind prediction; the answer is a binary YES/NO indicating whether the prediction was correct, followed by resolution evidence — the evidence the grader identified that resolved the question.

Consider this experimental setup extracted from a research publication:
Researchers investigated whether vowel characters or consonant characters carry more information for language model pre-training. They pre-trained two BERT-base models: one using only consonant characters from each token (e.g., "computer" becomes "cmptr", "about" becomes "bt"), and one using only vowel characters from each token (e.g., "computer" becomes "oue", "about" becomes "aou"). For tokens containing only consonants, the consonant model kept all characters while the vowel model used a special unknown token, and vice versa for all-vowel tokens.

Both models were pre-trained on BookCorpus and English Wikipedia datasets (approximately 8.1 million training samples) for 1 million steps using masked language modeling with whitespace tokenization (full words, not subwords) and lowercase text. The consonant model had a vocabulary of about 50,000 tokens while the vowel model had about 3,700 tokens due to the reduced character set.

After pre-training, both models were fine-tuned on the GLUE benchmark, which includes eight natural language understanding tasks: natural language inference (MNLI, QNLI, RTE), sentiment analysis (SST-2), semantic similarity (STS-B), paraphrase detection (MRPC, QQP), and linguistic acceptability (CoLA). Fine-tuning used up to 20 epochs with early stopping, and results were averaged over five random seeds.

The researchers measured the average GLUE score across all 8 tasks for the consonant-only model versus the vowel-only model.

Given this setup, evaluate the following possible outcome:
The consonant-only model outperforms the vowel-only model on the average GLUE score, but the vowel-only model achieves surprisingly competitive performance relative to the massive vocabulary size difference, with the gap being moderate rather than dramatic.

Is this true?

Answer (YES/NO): NO